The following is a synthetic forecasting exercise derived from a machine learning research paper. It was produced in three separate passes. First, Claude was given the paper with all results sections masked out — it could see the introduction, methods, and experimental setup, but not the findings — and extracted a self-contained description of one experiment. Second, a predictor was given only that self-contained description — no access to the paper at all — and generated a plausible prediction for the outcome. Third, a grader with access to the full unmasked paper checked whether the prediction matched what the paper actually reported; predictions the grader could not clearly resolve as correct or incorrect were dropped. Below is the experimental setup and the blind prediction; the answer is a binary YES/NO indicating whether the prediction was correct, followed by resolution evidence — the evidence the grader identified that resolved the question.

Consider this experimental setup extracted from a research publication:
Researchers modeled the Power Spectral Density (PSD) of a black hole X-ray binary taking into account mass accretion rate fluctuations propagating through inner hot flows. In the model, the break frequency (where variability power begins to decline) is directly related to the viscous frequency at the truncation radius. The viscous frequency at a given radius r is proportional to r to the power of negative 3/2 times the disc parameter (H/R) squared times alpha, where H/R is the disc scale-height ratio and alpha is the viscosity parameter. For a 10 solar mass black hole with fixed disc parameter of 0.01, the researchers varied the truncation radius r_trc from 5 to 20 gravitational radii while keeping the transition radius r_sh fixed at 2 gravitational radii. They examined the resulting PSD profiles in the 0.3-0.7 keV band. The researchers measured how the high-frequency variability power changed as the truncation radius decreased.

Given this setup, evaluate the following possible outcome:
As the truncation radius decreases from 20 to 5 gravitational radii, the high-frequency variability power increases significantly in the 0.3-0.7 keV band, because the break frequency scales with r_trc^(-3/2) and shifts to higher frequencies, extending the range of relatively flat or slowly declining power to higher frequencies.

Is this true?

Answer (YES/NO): YES